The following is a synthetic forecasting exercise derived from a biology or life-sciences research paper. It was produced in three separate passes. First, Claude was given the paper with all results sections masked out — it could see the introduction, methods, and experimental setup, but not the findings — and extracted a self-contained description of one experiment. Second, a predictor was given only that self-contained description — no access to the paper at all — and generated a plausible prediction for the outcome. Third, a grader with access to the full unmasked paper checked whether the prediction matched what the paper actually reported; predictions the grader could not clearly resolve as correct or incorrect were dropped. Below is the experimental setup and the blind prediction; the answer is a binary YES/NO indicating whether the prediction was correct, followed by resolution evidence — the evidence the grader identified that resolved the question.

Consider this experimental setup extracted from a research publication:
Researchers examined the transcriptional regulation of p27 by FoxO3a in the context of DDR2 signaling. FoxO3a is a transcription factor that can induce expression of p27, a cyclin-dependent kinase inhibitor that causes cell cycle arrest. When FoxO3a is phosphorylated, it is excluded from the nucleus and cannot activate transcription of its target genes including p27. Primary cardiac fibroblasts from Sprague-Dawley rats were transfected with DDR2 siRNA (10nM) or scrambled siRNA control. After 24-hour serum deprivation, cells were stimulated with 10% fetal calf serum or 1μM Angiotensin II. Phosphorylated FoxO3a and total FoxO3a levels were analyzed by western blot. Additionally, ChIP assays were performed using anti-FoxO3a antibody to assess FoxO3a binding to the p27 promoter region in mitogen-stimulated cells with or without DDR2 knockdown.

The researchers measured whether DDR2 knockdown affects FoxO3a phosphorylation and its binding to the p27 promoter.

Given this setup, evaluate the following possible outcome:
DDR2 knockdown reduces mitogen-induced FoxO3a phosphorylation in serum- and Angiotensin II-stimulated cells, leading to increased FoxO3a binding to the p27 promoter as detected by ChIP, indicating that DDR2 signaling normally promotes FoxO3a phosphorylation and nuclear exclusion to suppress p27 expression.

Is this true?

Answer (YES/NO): YES